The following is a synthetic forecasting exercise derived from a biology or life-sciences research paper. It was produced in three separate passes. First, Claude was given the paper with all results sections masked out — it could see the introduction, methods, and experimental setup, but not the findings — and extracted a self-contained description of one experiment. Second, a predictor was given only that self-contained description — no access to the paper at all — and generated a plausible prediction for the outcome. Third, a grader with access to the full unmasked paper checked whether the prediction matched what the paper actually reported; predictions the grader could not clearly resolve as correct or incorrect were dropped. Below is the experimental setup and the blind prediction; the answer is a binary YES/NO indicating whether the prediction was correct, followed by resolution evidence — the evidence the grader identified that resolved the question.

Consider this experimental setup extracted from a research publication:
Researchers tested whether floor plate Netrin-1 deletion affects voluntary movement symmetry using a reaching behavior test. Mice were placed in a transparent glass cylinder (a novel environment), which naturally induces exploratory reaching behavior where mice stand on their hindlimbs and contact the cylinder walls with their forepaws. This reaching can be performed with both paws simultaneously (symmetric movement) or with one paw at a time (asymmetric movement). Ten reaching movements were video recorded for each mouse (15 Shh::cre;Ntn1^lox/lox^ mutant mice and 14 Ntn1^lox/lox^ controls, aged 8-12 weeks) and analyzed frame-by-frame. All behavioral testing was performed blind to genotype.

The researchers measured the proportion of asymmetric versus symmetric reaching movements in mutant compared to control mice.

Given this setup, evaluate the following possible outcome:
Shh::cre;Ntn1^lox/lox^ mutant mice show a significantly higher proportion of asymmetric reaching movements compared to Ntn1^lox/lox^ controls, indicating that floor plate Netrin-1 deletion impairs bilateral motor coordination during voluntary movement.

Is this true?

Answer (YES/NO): NO